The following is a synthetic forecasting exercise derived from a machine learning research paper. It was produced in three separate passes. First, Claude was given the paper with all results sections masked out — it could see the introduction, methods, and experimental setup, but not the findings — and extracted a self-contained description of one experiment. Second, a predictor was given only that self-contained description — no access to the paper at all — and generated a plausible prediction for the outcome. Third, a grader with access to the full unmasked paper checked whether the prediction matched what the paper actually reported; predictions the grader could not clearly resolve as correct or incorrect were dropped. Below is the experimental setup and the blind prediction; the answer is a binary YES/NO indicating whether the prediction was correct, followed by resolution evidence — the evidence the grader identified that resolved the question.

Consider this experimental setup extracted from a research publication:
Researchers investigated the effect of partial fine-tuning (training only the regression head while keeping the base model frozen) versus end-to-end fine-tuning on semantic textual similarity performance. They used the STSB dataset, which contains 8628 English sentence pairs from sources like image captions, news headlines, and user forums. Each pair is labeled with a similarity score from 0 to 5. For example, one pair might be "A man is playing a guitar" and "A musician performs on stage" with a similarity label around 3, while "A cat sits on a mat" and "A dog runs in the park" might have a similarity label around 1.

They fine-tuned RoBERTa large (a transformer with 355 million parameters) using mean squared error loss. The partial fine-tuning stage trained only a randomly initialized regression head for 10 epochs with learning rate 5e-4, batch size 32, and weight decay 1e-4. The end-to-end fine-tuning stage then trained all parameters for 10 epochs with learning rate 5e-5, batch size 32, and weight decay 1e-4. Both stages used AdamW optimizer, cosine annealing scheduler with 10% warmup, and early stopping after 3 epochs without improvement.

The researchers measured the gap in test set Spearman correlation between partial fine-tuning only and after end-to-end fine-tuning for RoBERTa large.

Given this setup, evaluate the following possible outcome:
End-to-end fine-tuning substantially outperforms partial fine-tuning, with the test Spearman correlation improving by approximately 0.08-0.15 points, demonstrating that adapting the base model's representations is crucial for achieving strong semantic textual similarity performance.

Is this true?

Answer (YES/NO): NO